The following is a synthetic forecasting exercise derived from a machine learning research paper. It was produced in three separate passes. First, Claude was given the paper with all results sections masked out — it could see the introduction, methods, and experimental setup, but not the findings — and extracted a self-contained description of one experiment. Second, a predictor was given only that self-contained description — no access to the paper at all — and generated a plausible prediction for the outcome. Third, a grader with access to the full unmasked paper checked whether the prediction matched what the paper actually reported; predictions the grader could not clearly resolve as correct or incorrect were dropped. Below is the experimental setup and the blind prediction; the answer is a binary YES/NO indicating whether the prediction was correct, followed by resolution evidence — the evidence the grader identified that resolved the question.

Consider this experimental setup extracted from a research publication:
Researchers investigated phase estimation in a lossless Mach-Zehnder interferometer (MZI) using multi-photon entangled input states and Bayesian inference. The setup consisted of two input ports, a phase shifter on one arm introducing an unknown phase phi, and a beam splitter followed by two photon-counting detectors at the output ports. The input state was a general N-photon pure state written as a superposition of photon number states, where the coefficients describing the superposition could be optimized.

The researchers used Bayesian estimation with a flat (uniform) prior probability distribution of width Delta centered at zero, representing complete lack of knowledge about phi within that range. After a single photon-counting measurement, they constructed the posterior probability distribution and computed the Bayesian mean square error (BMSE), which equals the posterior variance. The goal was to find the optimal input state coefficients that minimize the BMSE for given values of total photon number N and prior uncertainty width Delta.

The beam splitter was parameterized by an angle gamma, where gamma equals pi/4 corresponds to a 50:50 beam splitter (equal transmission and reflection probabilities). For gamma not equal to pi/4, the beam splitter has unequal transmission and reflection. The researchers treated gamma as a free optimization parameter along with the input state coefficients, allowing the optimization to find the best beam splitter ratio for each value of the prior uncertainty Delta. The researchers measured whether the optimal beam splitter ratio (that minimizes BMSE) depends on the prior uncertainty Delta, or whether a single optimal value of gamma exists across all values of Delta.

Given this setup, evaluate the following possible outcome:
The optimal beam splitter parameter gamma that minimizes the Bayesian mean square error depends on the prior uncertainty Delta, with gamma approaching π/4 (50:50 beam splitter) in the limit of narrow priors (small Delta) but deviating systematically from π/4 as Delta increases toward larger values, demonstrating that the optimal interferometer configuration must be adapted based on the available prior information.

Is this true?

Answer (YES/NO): NO